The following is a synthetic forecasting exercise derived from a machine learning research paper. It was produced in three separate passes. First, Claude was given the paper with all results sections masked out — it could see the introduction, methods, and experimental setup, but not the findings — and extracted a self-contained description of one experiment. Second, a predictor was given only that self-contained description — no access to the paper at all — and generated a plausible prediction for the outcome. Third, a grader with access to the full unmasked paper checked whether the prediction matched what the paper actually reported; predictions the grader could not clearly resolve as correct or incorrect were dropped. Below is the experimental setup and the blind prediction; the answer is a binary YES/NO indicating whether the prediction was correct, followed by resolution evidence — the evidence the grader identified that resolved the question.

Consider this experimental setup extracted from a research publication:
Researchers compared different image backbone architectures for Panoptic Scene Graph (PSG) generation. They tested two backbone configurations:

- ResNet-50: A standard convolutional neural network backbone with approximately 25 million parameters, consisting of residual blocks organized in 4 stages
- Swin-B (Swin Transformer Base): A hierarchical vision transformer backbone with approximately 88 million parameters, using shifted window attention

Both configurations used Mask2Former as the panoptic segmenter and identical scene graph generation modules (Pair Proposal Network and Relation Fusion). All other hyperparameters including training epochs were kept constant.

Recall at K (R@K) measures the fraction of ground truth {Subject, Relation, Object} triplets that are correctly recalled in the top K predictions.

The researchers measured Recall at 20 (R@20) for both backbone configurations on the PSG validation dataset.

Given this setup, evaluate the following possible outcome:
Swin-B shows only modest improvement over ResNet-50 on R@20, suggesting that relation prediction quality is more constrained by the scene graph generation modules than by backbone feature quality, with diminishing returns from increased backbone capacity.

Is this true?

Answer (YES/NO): NO